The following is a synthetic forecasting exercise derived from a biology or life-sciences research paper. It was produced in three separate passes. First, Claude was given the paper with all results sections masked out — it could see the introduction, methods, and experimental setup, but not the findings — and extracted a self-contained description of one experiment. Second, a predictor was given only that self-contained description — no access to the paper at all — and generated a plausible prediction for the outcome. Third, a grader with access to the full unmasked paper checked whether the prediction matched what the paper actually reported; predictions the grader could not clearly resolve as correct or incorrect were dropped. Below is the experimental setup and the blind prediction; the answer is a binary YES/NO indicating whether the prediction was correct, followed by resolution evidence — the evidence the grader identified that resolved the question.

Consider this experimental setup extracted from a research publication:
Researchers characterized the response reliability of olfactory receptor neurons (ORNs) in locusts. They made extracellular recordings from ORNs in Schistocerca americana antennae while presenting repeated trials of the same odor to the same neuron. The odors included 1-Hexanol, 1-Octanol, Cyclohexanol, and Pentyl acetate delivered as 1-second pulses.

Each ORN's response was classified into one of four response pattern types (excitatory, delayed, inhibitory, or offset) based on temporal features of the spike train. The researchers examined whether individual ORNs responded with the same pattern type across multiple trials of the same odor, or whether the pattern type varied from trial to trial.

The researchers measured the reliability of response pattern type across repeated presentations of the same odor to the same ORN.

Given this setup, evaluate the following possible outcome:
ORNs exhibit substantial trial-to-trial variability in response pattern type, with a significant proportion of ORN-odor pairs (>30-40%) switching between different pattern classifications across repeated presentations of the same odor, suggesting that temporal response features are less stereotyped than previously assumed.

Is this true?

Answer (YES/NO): NO